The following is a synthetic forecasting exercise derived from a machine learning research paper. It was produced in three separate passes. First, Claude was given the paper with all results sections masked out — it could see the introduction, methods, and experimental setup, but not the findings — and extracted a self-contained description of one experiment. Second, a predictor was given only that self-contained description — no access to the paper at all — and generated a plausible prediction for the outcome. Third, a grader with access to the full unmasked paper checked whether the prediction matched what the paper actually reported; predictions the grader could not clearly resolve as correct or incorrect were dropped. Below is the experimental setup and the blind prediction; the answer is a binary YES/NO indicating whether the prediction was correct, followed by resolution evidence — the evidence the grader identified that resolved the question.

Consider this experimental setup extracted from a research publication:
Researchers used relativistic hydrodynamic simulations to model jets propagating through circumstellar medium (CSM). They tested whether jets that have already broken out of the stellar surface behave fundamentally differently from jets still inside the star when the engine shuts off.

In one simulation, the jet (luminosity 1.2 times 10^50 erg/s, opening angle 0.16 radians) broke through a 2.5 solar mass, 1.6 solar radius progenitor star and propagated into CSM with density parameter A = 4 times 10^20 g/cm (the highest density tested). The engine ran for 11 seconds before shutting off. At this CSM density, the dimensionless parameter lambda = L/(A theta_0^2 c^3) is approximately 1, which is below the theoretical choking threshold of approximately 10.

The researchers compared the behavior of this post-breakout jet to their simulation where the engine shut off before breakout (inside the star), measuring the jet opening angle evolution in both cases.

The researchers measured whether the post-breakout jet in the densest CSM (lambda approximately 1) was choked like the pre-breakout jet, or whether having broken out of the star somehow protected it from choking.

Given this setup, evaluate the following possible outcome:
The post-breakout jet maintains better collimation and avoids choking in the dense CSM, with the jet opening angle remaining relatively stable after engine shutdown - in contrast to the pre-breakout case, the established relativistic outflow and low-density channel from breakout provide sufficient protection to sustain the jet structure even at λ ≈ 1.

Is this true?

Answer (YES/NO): NO